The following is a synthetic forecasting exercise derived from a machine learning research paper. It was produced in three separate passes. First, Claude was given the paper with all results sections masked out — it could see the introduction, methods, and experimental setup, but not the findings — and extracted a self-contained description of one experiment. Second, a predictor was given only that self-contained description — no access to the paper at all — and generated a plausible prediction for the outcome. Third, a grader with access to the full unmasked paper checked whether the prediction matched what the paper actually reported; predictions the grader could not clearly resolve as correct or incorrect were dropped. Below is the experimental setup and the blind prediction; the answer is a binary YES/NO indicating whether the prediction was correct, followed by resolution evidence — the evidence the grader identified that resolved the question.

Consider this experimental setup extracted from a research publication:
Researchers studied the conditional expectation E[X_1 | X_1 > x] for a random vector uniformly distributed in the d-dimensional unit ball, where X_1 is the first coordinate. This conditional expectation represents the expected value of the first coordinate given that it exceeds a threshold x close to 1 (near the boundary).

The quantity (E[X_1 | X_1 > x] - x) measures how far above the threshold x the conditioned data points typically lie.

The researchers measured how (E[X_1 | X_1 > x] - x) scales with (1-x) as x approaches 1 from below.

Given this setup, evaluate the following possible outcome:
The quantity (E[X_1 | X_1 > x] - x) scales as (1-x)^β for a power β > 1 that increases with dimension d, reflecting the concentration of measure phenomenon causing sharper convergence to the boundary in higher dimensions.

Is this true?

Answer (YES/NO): NO